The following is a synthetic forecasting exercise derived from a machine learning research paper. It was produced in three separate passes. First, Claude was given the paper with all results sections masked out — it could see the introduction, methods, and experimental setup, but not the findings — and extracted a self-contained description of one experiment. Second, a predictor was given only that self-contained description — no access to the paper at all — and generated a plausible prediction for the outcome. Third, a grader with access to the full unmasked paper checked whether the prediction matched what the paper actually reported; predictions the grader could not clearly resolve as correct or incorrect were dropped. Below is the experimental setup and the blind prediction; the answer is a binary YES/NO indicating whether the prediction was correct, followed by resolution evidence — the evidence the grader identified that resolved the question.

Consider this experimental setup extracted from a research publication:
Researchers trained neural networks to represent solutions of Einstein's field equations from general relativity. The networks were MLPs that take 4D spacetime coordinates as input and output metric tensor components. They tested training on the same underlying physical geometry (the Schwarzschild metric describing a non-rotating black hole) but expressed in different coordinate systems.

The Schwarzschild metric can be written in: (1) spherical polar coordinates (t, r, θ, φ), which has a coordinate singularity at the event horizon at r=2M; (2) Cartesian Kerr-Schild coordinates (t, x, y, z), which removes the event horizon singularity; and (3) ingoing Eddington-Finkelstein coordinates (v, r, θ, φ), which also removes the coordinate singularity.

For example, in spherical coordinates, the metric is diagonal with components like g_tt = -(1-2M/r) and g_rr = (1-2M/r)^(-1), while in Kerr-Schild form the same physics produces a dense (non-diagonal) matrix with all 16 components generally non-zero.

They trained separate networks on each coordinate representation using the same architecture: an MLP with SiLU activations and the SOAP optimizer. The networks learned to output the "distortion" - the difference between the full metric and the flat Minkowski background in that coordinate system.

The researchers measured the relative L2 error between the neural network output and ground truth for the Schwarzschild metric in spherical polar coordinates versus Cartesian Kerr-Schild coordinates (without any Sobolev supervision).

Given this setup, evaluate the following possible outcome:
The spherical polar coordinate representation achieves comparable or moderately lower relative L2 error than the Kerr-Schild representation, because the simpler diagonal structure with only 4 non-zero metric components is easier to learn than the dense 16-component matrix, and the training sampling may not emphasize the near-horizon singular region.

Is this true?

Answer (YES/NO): NO